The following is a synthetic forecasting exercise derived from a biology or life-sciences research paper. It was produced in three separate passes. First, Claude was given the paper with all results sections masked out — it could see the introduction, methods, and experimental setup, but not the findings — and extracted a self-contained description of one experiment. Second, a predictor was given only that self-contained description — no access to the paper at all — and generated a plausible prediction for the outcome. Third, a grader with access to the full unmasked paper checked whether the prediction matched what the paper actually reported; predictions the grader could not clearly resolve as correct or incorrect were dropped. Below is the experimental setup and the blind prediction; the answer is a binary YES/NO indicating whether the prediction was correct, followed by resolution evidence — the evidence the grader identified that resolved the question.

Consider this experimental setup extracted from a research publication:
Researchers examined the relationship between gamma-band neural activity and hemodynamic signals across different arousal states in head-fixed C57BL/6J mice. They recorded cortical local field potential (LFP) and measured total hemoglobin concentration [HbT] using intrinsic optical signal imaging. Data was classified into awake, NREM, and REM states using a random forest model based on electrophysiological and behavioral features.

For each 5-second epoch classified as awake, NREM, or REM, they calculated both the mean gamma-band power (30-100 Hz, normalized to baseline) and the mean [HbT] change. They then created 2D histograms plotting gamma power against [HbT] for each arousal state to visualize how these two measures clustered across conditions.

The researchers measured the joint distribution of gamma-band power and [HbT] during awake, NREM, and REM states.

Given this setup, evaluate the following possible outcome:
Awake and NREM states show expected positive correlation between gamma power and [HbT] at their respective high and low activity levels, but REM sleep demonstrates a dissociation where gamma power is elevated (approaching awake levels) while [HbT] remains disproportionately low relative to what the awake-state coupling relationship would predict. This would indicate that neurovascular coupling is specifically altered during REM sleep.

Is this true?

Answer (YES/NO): NO